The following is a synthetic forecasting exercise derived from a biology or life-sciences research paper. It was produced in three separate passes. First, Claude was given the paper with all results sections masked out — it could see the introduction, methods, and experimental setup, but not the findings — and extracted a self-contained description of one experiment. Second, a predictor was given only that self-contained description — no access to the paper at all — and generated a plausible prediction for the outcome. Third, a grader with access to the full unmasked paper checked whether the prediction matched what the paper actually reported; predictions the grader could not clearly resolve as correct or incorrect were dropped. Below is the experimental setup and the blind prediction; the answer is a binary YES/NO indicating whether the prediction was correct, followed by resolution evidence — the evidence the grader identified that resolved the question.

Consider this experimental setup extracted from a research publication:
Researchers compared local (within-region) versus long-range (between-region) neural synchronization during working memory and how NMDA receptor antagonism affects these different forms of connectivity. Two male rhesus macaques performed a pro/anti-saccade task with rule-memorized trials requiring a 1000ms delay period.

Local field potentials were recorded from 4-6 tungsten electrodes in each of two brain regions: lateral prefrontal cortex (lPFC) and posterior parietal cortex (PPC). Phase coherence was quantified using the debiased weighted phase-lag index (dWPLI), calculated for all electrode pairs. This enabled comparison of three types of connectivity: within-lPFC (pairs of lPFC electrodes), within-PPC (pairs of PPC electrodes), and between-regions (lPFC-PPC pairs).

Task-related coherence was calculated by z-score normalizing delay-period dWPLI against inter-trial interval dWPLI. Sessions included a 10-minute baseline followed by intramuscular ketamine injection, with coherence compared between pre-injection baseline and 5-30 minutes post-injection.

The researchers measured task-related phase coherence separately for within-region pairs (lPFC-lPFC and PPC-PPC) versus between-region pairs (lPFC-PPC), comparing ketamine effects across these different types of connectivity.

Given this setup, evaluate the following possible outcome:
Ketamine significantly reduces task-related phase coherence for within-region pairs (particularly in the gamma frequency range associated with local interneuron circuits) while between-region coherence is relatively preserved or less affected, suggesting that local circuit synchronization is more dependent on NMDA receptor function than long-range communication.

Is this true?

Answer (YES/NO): NO